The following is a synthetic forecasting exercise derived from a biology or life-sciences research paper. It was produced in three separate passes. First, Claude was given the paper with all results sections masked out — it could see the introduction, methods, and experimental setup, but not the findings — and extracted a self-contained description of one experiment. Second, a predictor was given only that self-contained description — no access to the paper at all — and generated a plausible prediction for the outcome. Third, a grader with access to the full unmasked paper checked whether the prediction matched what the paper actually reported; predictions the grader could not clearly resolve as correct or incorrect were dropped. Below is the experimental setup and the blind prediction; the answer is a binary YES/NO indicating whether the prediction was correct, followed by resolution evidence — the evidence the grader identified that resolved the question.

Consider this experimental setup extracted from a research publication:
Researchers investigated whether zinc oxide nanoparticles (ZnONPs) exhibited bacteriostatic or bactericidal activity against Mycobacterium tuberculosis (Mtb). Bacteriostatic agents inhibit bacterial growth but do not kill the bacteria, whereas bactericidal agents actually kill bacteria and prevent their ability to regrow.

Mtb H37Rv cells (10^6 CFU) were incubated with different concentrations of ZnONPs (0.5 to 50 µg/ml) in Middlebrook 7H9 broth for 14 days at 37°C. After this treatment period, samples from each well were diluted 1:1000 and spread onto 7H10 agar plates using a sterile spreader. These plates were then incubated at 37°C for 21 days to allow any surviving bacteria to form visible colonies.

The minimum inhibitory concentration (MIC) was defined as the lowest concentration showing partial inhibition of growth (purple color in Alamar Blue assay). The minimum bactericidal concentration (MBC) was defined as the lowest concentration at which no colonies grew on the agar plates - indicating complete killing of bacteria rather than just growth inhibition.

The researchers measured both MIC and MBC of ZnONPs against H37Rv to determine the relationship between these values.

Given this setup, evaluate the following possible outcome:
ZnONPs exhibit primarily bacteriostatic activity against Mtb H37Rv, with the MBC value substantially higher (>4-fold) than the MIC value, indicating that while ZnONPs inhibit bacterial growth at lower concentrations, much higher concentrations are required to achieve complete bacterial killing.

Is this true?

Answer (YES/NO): NO